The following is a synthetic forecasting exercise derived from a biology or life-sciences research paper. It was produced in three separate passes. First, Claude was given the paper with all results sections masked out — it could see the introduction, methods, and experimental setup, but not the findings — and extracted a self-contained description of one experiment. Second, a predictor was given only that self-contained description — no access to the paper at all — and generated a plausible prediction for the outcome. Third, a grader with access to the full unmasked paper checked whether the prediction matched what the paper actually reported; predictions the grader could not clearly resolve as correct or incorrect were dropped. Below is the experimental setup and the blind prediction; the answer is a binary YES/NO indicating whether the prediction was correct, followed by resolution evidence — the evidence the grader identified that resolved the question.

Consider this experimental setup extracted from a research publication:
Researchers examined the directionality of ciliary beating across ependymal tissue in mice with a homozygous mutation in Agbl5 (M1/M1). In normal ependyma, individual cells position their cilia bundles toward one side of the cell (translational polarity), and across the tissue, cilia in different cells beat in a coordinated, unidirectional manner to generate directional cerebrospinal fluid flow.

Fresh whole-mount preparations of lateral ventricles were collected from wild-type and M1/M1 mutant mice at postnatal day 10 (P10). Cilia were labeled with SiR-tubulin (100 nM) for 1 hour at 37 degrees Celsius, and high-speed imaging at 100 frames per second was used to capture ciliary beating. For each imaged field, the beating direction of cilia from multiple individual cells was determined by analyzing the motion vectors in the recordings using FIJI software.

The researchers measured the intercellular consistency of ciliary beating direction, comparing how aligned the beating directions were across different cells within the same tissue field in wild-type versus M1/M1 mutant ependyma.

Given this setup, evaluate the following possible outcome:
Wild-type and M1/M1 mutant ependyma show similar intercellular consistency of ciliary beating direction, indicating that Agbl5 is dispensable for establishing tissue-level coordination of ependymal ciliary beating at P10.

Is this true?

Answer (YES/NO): NO